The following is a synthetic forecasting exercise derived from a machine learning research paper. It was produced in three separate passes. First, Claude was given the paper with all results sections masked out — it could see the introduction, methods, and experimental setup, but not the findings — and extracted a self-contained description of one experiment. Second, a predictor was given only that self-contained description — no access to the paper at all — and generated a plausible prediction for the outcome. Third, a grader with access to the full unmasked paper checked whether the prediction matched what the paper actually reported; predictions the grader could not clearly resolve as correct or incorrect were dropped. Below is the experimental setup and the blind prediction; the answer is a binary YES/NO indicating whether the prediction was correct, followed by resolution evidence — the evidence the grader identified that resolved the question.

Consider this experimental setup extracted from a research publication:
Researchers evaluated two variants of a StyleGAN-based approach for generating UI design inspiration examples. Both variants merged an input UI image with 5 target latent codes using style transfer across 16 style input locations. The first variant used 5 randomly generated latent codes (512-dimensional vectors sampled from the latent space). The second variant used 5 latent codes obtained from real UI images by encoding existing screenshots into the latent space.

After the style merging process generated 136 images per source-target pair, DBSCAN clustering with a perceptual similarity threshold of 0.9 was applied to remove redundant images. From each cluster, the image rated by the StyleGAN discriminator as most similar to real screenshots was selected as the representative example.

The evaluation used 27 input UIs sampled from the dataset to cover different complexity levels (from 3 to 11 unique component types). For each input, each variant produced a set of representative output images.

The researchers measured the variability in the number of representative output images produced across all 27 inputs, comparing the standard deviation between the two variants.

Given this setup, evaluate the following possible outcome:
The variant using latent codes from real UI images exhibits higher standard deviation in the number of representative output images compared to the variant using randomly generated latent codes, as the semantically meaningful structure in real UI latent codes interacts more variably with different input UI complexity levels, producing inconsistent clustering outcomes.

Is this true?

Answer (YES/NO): NO